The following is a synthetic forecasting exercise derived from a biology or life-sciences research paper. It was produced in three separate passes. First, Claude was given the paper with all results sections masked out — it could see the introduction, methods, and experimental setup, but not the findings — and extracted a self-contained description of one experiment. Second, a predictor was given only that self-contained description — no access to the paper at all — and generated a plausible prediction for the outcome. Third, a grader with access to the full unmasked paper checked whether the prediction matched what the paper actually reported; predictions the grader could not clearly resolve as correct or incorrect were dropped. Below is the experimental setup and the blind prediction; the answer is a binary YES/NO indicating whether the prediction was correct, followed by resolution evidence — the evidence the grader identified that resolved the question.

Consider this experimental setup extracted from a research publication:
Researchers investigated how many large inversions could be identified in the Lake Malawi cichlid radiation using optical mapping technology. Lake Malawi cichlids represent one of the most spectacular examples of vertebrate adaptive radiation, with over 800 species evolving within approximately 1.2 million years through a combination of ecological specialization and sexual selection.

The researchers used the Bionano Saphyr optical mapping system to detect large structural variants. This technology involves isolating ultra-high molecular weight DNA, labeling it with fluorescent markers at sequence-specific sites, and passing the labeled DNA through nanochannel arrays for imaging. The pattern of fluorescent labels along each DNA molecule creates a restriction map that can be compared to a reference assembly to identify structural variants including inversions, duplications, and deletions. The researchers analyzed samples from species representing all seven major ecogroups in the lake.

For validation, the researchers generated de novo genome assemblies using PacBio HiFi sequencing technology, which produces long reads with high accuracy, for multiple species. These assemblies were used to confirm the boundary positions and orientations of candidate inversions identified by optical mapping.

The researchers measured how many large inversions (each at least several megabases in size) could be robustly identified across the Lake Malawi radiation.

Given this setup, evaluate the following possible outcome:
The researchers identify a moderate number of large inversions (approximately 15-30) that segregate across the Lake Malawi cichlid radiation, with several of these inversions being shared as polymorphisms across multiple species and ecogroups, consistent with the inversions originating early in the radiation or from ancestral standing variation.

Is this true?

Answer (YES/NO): NO